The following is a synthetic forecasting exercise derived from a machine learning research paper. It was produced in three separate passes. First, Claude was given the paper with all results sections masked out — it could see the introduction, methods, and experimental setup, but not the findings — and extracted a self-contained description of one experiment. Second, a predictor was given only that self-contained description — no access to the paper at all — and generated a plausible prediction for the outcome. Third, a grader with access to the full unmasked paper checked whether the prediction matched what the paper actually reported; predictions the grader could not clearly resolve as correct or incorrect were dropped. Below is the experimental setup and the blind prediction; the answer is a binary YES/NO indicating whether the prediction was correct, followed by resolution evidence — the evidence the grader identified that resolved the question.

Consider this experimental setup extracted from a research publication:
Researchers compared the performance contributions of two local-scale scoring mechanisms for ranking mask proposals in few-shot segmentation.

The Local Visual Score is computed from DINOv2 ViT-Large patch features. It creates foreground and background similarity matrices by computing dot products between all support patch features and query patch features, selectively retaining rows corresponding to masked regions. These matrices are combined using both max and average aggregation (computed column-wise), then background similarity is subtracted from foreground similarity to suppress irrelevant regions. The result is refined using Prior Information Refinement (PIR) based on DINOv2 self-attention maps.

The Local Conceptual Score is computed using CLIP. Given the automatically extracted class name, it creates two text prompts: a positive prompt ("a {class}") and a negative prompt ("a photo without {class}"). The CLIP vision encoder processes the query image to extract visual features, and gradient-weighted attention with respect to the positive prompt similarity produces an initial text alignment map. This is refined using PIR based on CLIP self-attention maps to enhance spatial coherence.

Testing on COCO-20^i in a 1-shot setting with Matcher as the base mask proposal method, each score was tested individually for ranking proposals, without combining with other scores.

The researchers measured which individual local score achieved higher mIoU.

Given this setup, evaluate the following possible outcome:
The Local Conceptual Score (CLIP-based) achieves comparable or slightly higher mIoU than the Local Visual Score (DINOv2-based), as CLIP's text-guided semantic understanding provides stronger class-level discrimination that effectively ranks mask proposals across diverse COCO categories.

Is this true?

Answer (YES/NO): NO